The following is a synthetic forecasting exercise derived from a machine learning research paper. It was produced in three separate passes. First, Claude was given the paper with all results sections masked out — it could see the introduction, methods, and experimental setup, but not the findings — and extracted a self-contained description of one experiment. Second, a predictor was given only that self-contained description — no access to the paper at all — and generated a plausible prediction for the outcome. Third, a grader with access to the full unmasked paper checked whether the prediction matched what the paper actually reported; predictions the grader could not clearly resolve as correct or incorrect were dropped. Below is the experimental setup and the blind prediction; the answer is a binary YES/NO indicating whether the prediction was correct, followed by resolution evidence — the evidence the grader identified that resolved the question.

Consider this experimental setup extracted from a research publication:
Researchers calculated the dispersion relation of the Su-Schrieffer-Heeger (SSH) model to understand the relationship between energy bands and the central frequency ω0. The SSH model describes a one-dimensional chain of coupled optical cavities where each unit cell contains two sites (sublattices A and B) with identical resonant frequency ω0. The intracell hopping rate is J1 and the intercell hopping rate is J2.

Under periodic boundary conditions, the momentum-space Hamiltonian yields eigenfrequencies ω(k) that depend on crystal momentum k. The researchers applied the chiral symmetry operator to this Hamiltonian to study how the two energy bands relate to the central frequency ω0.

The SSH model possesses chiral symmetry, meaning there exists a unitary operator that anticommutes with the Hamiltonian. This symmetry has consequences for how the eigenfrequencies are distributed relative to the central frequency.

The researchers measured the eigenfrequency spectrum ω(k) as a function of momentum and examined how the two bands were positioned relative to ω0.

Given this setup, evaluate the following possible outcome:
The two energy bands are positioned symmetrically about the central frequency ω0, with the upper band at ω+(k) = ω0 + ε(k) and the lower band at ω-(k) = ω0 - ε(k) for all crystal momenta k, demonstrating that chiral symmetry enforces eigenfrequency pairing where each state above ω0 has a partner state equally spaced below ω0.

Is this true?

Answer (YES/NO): YES